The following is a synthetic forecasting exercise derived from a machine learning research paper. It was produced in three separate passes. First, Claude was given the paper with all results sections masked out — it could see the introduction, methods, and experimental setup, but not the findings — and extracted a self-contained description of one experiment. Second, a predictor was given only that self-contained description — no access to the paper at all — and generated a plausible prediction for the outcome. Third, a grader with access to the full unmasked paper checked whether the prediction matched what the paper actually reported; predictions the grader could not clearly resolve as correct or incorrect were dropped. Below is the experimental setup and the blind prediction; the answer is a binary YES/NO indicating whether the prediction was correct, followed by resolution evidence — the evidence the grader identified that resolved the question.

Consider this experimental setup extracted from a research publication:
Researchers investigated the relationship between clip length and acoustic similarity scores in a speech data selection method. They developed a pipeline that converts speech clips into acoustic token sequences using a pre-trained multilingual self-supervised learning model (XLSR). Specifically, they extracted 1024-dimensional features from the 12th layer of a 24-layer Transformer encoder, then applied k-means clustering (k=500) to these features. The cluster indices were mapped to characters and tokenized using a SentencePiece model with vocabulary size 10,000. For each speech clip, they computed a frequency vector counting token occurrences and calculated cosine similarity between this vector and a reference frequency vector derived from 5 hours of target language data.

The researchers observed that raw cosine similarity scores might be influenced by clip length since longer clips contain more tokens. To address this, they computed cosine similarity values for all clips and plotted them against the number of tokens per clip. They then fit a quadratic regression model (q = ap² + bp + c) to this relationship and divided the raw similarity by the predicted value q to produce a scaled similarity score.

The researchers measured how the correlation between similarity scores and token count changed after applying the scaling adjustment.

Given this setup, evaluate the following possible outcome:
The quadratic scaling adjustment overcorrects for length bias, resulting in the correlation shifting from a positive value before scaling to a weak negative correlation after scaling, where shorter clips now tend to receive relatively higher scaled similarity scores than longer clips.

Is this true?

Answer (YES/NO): NO